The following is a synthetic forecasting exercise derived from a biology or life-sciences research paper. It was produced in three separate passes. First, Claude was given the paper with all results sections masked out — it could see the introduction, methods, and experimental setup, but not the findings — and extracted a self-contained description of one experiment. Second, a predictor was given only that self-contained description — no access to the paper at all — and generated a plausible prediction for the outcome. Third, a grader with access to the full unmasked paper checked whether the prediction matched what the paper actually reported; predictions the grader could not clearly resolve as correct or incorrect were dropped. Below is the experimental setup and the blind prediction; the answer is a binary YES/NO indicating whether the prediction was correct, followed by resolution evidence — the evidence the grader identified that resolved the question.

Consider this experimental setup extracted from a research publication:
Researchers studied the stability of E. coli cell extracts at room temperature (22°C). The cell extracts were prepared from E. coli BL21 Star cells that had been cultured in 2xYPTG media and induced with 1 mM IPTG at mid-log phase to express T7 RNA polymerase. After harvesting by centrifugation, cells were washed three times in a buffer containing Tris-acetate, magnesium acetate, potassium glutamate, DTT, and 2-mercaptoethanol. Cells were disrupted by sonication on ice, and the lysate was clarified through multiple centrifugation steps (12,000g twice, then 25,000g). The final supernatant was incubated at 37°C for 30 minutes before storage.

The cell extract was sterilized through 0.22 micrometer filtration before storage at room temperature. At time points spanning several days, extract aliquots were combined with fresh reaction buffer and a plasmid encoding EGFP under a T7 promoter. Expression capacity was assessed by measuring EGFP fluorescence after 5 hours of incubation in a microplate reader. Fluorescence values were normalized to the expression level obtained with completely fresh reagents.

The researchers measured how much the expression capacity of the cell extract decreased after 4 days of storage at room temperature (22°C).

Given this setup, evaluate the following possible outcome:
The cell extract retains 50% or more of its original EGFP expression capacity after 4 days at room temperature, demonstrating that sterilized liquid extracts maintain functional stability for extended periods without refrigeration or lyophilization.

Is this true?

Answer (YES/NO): NO